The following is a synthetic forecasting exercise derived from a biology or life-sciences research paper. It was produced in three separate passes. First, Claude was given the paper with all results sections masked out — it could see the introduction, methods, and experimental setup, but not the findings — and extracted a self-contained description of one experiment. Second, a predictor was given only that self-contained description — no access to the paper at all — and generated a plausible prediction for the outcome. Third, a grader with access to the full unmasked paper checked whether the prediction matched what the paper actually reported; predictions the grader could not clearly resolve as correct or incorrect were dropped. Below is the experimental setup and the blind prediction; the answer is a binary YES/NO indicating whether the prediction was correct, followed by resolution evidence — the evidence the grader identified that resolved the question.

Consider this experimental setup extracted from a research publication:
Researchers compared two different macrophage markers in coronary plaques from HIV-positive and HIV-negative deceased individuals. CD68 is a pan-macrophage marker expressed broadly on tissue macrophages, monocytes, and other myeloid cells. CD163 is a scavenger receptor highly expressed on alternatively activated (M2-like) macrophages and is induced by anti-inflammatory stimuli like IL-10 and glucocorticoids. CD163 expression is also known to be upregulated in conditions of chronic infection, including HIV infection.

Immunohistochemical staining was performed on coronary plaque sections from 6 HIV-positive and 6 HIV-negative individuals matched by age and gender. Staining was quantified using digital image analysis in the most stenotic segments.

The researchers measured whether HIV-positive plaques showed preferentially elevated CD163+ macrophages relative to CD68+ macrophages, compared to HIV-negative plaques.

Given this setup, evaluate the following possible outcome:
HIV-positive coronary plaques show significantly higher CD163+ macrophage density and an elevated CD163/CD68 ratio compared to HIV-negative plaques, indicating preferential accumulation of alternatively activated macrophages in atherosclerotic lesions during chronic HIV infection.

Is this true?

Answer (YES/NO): YES